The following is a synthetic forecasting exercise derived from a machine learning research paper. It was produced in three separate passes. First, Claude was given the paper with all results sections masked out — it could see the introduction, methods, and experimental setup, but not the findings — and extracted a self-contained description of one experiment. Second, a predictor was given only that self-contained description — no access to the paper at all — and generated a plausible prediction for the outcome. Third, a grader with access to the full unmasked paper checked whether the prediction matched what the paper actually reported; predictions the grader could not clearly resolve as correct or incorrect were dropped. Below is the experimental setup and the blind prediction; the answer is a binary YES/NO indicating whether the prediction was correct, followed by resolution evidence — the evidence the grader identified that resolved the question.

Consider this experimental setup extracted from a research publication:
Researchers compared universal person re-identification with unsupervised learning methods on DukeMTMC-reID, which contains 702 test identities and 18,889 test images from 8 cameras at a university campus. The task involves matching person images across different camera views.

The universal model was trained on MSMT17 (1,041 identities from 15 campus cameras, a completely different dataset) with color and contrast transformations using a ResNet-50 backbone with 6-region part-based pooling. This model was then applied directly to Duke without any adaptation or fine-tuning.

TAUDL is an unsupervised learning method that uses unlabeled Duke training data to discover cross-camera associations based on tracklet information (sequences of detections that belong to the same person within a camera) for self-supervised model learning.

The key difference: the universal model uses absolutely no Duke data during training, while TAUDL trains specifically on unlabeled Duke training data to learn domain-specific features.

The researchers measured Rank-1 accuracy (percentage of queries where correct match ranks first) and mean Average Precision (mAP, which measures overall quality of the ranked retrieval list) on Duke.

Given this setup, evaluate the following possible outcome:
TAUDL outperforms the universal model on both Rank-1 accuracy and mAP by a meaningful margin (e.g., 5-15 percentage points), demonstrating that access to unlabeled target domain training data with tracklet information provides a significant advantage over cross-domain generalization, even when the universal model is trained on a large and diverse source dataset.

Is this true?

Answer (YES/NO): NO